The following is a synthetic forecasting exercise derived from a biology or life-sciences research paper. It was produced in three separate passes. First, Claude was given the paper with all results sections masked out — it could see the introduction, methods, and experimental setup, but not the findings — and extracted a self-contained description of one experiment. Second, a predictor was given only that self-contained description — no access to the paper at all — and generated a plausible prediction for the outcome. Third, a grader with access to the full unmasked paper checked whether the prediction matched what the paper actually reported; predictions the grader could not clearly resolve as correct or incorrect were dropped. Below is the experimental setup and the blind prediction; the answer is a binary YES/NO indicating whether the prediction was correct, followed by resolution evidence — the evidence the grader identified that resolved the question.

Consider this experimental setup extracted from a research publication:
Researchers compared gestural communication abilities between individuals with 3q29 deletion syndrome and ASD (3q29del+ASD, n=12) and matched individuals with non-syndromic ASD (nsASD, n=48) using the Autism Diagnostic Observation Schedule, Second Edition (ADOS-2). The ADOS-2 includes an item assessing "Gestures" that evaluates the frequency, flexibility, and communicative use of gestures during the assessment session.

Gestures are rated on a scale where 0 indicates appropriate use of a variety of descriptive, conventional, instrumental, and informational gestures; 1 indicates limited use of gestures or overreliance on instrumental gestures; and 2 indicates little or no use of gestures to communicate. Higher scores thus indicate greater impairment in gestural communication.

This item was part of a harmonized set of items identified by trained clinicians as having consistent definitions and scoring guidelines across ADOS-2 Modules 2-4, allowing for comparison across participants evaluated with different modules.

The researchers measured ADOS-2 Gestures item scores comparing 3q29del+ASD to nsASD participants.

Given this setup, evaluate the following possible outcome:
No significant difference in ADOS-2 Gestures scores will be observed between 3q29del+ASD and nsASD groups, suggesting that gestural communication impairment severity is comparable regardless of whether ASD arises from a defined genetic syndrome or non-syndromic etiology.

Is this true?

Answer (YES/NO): YES